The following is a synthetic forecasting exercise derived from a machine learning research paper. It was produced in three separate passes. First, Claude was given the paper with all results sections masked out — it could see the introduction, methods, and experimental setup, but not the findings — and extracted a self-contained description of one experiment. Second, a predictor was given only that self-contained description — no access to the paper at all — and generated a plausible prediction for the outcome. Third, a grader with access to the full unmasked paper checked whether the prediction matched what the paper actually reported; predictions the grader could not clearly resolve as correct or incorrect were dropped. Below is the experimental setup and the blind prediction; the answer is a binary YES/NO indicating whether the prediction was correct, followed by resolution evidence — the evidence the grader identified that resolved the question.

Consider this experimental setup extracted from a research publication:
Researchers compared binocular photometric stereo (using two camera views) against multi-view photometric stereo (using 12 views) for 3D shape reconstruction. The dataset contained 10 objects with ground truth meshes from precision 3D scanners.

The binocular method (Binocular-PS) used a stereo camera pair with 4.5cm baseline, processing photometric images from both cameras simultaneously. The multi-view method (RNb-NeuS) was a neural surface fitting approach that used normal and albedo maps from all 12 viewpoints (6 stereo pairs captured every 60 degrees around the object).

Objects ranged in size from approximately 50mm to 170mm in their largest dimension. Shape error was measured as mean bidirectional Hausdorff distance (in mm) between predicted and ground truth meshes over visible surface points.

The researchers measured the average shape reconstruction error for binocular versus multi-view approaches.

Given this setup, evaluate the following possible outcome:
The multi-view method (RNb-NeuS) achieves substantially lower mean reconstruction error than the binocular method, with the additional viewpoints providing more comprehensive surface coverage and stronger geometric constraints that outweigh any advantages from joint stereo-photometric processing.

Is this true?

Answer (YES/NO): YES